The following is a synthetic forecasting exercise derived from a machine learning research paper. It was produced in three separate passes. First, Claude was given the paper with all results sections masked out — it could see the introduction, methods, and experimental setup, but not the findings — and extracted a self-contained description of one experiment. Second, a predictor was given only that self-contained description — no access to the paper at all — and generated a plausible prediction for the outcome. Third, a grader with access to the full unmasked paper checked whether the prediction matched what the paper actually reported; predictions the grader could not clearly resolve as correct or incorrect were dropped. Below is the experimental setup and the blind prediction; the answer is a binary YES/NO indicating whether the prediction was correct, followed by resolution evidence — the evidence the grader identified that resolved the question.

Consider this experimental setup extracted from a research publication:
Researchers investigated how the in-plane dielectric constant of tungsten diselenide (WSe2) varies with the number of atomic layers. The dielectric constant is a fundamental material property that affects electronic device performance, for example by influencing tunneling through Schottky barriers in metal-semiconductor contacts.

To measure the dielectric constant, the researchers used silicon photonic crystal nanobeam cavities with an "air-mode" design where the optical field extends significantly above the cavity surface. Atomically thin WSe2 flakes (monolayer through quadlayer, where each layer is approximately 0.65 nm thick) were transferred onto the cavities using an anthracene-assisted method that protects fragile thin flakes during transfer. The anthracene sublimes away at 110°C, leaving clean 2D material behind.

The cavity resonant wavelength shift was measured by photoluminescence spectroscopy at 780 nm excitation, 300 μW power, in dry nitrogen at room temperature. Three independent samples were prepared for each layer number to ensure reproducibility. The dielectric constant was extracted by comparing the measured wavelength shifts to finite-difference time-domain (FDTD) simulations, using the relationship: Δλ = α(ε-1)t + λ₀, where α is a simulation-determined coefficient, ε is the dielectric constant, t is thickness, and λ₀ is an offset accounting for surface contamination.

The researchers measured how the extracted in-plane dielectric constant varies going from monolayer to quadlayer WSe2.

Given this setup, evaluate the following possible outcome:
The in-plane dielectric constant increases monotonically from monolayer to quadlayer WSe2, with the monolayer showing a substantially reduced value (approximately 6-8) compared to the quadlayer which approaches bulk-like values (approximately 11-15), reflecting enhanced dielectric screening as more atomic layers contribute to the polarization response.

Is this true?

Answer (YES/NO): NO